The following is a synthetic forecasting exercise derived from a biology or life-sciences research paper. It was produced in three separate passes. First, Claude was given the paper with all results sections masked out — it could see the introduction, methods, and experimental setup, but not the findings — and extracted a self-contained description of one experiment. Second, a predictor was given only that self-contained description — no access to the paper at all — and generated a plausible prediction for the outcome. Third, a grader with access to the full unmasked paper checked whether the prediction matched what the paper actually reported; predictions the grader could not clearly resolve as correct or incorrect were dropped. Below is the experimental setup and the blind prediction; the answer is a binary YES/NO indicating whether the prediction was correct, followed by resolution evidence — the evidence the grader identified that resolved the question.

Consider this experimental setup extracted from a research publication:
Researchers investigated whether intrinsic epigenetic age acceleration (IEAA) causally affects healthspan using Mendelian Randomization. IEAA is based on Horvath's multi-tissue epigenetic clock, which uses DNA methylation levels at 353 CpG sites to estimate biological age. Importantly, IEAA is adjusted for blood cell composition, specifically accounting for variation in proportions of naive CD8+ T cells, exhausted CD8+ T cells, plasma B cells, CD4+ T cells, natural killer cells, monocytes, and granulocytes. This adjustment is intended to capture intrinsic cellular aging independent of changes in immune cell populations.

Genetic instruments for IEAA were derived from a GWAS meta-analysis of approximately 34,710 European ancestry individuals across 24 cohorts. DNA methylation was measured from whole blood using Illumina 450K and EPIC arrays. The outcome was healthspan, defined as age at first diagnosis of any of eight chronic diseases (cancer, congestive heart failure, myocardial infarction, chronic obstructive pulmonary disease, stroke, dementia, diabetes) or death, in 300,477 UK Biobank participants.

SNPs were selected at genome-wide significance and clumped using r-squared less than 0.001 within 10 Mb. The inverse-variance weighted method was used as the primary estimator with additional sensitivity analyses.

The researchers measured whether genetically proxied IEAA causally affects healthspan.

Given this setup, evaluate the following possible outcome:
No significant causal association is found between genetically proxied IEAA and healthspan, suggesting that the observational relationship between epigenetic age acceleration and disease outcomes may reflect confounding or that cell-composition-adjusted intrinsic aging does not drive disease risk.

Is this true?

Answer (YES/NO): YES